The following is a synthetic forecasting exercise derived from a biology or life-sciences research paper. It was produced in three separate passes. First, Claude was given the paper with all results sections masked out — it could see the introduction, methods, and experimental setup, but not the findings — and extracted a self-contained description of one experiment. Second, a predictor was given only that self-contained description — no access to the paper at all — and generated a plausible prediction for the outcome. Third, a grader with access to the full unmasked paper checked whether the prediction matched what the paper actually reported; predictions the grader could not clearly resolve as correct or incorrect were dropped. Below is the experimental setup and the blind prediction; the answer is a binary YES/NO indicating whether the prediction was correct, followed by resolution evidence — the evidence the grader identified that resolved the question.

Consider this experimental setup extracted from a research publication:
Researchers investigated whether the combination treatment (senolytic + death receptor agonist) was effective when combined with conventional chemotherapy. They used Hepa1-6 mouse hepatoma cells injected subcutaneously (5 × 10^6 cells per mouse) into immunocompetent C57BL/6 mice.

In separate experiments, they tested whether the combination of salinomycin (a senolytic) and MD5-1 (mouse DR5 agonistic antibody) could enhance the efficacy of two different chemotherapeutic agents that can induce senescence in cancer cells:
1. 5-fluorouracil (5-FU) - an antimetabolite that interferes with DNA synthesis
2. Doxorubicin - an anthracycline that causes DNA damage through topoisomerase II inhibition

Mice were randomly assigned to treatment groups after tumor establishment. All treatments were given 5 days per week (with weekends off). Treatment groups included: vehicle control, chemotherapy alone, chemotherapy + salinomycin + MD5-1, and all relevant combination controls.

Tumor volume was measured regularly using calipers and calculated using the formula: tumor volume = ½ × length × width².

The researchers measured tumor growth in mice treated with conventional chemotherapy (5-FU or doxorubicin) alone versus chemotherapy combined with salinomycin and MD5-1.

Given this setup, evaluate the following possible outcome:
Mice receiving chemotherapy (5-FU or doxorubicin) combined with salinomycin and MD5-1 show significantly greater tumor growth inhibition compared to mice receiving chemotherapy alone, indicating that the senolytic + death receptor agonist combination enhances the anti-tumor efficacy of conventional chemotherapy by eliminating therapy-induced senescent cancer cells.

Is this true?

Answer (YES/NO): YES